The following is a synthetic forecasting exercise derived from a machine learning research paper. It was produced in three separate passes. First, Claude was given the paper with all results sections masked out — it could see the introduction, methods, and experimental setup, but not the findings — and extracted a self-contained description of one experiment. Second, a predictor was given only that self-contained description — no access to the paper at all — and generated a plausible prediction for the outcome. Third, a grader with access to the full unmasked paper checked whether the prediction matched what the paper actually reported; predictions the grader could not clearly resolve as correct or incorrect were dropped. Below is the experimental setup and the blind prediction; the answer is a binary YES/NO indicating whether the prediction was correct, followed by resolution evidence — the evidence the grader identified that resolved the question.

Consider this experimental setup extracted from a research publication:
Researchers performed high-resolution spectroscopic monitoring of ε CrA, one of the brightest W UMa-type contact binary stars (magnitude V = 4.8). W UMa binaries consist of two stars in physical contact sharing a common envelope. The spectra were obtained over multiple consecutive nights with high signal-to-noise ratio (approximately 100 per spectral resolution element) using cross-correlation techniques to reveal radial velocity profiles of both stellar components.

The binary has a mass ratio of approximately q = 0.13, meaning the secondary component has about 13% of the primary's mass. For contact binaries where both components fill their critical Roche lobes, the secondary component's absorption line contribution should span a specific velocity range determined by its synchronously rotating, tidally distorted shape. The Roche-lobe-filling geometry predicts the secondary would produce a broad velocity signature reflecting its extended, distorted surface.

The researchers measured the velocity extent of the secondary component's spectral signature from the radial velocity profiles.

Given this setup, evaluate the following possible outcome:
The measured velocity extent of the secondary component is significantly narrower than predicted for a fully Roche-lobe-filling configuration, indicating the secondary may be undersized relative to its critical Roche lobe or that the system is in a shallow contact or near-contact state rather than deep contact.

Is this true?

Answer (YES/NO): YES